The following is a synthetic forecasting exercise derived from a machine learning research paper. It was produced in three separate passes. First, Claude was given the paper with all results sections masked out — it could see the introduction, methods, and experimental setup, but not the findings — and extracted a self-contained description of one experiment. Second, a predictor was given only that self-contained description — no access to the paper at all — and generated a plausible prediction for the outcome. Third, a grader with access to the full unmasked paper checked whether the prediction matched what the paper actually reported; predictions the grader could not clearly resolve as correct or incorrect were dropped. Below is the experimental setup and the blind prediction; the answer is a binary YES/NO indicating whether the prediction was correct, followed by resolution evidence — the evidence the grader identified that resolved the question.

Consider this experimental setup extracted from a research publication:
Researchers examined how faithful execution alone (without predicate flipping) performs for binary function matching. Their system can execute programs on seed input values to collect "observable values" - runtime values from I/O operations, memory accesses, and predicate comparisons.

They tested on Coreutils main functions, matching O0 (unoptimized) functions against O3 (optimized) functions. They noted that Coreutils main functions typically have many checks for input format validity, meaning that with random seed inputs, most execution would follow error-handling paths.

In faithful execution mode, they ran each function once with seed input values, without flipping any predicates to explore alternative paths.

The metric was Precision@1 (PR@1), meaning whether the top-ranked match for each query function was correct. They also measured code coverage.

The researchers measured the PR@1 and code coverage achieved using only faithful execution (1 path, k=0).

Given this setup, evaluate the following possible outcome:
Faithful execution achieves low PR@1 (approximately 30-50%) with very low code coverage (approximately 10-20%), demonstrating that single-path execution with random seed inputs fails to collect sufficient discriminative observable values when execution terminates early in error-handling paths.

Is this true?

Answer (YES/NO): NO